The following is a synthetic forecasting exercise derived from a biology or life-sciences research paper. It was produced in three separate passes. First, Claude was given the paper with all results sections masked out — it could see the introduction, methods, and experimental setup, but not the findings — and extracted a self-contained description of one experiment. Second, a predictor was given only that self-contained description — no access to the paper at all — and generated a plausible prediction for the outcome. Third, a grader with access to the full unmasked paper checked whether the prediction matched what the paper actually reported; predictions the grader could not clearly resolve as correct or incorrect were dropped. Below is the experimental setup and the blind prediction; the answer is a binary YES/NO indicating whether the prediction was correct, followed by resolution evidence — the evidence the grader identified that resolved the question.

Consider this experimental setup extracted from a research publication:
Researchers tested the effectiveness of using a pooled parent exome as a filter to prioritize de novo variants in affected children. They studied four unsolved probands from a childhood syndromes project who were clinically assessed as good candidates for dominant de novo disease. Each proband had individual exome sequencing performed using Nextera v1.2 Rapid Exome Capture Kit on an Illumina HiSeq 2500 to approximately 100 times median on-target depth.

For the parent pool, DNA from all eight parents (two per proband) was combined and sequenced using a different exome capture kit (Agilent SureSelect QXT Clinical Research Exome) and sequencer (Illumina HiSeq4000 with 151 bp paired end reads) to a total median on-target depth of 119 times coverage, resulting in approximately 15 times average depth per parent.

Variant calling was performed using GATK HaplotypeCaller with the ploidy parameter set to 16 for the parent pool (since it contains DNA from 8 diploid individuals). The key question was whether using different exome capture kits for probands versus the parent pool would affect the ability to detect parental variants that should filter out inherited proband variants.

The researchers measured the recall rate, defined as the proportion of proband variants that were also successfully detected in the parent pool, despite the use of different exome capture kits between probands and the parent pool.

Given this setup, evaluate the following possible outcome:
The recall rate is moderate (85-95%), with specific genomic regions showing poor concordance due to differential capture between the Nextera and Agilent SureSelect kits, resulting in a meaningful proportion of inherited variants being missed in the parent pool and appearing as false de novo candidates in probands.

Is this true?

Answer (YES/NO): NO